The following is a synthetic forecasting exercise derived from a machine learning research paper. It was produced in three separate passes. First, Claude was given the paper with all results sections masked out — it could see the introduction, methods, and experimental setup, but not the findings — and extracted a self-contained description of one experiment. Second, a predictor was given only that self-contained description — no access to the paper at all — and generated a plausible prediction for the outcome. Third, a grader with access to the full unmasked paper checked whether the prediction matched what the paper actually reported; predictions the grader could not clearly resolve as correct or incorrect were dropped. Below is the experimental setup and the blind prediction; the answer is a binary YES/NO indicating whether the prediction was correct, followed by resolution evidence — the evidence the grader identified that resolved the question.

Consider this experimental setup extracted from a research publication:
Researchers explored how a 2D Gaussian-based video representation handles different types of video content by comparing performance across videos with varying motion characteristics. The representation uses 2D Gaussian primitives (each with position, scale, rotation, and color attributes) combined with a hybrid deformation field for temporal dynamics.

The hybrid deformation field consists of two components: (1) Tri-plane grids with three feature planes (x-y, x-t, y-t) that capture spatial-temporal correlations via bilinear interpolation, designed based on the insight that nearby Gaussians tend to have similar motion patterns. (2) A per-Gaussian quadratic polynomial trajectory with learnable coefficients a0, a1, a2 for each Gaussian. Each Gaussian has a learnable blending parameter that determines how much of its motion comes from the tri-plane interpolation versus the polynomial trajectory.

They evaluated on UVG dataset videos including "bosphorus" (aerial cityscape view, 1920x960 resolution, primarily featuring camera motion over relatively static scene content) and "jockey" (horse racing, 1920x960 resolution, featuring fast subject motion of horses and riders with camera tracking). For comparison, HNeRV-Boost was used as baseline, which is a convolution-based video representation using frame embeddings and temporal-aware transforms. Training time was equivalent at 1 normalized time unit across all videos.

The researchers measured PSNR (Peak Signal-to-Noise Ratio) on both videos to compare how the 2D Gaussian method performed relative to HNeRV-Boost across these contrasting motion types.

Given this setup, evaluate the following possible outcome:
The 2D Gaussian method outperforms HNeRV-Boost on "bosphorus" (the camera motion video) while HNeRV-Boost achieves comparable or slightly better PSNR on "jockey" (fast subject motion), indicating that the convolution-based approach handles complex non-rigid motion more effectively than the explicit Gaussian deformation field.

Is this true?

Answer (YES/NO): YES